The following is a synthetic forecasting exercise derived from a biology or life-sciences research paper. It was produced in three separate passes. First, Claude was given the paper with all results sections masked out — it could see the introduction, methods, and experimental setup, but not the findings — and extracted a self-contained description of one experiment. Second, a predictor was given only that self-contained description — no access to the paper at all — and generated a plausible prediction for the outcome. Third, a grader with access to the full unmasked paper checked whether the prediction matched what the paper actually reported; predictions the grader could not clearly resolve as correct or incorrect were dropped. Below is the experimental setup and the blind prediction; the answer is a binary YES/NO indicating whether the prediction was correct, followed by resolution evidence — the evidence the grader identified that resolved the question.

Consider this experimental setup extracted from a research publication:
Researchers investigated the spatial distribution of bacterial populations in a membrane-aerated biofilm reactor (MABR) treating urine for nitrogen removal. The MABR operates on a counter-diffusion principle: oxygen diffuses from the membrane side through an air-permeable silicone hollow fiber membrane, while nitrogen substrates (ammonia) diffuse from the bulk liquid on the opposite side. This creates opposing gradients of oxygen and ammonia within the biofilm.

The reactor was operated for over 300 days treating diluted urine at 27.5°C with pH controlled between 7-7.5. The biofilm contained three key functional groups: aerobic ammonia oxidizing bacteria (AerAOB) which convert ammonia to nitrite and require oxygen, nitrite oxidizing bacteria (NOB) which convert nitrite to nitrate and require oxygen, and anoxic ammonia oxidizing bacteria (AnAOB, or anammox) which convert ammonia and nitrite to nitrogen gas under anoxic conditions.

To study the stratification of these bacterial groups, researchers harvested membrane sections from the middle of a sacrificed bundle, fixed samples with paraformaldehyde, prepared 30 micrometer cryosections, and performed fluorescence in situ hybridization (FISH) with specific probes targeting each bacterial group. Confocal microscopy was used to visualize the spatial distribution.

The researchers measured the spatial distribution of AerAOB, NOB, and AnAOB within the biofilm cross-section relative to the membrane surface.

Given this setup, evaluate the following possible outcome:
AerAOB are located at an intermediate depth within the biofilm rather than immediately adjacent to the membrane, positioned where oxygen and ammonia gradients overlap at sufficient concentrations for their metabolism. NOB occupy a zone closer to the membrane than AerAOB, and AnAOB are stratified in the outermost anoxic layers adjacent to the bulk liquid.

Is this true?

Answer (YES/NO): NO